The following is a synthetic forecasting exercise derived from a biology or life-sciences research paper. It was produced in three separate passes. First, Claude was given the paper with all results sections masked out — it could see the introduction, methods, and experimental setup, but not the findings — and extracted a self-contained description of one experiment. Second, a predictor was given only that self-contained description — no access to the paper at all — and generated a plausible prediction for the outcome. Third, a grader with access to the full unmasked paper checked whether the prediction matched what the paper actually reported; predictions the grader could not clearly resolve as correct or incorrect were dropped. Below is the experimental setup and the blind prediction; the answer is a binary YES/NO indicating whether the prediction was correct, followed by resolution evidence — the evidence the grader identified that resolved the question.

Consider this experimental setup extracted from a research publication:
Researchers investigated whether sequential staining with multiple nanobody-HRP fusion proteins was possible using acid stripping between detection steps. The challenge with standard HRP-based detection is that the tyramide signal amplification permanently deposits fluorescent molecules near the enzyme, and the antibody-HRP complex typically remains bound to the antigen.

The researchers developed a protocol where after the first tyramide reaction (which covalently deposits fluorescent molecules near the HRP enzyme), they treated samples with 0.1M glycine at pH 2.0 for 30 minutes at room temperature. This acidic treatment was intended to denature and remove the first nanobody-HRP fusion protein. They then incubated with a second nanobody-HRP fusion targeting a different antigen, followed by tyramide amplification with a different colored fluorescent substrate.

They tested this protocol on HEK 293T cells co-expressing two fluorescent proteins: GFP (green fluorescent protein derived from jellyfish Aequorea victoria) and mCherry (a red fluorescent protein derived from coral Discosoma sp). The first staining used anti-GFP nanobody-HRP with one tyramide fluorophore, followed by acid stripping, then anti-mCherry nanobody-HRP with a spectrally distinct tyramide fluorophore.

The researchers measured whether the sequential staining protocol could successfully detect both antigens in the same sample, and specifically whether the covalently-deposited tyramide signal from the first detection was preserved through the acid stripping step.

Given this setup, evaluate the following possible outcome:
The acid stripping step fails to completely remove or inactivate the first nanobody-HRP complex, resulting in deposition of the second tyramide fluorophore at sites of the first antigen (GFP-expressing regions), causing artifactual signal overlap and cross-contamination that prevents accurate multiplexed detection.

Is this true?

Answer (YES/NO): NO